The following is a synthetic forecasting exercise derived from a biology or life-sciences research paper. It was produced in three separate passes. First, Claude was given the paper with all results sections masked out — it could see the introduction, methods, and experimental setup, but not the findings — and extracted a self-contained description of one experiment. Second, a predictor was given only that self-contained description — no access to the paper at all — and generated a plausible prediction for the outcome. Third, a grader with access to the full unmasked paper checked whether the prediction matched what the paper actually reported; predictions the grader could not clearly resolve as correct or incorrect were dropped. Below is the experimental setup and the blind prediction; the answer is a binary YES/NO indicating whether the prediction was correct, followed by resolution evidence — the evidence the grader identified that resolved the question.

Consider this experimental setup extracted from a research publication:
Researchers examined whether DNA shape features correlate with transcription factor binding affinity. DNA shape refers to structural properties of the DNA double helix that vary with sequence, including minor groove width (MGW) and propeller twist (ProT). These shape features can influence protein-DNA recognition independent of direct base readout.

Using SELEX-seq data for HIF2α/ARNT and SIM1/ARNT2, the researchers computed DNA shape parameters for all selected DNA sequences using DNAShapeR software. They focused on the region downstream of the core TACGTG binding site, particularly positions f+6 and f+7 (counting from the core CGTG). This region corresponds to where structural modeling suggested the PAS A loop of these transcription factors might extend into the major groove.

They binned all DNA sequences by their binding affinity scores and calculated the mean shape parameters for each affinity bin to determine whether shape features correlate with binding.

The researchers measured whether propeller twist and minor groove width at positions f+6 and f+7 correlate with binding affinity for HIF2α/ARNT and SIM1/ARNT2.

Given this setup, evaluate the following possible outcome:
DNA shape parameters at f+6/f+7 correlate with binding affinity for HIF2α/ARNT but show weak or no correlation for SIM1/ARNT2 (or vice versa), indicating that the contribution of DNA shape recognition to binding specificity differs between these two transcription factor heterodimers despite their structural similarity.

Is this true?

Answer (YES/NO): NO